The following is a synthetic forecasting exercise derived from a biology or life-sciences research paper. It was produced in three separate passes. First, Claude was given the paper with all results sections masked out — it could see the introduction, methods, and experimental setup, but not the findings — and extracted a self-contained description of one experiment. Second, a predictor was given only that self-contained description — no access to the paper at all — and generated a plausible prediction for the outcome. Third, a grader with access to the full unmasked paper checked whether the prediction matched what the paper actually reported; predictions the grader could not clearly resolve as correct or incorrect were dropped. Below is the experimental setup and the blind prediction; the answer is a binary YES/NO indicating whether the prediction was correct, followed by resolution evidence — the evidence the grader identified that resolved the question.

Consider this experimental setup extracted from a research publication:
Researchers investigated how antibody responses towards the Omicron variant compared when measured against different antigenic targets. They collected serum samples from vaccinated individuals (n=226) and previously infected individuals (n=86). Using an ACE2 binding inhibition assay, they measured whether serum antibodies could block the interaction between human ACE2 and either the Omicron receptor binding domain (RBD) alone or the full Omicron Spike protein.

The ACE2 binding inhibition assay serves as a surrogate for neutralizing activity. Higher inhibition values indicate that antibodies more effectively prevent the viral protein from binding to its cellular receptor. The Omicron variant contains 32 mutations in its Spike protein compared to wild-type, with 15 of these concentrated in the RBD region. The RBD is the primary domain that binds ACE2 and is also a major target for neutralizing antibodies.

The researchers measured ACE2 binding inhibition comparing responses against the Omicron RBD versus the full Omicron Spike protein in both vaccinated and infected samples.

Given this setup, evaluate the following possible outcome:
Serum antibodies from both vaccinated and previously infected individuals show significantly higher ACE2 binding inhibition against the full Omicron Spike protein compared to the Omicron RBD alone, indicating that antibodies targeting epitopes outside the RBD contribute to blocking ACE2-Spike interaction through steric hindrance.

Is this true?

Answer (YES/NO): YES